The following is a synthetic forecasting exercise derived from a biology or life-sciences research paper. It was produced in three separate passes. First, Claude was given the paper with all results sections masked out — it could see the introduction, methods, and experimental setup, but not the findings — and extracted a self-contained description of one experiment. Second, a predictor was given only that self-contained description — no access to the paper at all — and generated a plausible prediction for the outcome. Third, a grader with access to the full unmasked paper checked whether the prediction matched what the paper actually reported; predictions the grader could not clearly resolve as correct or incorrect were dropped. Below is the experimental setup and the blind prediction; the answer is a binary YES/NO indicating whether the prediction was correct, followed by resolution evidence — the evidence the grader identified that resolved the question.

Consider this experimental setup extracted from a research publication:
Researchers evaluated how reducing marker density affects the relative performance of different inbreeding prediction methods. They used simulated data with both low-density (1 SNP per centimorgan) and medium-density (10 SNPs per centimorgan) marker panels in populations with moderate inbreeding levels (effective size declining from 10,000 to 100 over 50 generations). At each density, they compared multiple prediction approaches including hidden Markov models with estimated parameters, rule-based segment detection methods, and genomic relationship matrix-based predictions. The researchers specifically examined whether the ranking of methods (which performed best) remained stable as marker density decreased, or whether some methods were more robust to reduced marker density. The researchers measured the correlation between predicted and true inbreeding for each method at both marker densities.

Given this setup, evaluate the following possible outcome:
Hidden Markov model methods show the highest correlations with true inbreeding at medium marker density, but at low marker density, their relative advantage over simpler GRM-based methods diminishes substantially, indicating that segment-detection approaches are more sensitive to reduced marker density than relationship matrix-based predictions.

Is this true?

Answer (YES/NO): NO